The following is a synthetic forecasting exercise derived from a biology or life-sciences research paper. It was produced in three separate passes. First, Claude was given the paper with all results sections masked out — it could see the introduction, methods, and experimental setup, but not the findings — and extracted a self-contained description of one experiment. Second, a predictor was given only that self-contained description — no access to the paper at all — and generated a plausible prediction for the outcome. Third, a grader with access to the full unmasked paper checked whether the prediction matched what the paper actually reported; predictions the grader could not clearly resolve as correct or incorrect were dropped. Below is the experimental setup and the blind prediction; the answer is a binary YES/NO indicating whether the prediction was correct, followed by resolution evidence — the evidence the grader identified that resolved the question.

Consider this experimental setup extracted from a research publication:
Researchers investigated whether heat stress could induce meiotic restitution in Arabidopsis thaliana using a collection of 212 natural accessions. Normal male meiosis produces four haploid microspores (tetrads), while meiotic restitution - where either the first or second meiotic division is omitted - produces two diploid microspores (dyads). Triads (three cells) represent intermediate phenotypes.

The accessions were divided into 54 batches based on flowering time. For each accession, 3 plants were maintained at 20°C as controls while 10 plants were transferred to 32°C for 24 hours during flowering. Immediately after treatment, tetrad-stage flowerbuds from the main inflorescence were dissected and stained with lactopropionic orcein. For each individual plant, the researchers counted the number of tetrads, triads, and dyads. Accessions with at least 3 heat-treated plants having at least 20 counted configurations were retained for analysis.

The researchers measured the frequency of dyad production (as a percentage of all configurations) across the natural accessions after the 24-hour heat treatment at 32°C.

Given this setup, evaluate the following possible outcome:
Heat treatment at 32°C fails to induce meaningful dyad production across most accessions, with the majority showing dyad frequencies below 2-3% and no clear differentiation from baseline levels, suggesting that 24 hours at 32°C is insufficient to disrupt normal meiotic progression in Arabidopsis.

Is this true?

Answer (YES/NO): NO